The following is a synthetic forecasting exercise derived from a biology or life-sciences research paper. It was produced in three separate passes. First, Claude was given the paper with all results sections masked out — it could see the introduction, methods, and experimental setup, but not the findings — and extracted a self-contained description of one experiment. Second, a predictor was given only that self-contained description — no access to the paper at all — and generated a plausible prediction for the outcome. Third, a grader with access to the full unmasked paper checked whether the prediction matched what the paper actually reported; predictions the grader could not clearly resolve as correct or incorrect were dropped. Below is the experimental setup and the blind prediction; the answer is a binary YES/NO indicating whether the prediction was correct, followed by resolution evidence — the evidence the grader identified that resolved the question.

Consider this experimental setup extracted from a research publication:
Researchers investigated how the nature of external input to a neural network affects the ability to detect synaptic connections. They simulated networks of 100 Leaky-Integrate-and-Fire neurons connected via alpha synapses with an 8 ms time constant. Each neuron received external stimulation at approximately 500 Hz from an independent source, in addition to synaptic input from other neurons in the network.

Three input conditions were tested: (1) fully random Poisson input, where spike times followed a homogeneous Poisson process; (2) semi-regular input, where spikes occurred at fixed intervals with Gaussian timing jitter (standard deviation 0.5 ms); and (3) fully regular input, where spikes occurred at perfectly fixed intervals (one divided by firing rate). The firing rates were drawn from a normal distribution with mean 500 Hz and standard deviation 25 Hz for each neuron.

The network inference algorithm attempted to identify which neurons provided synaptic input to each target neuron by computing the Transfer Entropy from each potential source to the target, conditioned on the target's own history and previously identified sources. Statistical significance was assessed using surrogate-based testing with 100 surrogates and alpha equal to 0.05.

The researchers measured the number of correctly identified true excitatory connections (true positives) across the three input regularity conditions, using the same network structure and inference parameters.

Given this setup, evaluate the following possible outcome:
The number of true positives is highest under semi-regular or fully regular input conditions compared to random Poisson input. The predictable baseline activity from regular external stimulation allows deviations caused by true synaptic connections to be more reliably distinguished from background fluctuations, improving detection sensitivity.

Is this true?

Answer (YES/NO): YES